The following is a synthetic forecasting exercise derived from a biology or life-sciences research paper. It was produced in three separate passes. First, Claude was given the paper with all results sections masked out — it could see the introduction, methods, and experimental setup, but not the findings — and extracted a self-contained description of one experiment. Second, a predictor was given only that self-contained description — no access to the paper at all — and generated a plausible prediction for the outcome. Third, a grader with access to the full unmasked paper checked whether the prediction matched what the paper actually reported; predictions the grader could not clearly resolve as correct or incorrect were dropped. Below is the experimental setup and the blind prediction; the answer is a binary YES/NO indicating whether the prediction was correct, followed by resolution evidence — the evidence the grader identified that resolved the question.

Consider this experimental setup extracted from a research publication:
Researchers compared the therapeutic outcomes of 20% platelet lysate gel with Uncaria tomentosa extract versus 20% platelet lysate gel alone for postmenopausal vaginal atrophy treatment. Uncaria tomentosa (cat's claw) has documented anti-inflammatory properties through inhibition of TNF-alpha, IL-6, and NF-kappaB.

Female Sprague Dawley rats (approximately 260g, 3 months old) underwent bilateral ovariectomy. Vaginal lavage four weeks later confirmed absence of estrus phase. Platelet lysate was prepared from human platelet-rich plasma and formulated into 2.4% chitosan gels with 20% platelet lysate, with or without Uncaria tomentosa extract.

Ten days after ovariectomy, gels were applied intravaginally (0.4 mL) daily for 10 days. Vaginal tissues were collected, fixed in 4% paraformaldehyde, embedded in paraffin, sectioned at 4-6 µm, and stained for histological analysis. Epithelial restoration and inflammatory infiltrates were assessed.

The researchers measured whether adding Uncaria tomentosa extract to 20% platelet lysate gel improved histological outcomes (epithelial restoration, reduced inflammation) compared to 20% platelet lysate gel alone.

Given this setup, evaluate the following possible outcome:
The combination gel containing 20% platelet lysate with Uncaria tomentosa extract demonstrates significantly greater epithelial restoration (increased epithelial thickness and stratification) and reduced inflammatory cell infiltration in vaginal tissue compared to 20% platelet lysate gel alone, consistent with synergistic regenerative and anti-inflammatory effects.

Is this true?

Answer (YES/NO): NO